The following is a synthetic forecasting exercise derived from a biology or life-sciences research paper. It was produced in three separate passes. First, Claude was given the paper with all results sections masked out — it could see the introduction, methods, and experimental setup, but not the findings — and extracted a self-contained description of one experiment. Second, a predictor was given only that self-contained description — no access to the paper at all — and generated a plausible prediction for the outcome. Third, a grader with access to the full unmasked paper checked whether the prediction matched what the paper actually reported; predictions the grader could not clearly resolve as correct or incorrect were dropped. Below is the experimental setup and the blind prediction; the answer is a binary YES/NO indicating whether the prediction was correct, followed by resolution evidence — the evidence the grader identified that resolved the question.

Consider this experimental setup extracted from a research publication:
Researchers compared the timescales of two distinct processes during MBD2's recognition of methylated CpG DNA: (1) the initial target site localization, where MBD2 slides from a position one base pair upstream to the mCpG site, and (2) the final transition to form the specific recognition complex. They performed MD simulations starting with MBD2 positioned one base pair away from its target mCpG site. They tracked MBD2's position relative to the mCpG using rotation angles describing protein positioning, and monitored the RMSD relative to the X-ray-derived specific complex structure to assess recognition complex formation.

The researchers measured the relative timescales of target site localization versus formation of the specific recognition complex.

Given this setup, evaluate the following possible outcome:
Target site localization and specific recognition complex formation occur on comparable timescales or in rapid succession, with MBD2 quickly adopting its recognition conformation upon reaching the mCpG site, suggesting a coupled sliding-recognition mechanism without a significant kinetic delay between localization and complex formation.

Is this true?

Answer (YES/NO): NO